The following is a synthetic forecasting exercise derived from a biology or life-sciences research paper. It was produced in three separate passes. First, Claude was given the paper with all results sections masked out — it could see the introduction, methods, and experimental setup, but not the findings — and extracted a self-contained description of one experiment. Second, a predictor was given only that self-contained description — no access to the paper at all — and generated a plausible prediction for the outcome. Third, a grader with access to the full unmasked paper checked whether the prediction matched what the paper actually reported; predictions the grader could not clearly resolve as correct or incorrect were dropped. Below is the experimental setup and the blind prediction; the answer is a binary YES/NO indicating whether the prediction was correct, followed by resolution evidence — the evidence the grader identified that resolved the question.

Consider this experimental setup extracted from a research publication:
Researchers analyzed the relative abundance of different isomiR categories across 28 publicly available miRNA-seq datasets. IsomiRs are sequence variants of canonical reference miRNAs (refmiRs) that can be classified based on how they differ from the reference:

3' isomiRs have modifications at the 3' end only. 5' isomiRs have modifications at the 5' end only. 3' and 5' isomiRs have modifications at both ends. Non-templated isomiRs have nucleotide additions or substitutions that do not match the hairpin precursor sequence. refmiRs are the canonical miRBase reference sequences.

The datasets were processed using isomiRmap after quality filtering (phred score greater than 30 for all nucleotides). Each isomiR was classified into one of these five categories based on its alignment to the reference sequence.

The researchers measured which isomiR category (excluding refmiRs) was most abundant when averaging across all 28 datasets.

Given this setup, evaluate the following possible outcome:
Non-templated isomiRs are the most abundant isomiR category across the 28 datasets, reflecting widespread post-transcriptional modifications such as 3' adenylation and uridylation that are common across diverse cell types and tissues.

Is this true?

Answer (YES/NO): NO